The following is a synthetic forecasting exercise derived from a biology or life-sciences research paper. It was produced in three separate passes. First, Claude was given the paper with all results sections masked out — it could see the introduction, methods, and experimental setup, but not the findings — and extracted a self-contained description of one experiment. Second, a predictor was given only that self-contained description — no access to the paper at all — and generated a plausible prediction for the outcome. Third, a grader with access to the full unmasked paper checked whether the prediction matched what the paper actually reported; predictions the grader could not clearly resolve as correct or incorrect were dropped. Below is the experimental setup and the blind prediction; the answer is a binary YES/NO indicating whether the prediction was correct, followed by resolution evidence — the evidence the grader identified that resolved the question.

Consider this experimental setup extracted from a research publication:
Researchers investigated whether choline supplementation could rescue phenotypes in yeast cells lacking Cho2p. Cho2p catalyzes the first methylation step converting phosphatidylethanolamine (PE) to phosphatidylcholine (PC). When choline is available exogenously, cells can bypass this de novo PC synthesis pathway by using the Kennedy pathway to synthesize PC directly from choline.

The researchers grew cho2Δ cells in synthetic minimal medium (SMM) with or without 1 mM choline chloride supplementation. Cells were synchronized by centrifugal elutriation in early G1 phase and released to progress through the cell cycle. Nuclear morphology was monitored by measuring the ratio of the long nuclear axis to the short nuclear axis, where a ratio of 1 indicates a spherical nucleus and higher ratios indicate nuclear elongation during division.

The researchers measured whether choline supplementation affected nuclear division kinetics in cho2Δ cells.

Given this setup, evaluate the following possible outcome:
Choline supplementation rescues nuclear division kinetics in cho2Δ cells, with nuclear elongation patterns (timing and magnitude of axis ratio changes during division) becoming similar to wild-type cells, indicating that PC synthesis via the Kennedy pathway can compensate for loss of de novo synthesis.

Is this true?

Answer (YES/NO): NO